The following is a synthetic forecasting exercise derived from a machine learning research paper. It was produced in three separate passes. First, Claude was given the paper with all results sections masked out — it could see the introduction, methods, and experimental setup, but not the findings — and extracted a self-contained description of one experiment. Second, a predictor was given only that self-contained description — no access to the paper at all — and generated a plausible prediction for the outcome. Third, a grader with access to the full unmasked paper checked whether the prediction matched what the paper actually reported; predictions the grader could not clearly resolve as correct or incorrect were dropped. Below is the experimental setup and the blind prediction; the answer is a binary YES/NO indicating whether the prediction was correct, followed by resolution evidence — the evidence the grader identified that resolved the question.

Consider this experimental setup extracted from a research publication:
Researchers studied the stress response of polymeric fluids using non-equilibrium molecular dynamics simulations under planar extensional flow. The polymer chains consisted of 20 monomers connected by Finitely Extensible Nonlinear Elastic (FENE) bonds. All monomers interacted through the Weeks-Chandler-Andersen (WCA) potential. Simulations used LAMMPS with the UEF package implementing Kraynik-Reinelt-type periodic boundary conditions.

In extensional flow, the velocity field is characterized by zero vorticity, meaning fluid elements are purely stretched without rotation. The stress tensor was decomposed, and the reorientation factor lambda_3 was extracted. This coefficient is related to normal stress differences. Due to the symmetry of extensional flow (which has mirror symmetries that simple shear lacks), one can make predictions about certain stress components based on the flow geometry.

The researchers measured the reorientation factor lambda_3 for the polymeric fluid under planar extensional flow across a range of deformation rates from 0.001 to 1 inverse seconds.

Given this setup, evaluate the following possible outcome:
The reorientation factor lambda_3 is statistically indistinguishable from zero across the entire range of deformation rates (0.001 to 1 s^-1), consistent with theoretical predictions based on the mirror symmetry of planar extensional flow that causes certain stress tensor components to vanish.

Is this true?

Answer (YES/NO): YES